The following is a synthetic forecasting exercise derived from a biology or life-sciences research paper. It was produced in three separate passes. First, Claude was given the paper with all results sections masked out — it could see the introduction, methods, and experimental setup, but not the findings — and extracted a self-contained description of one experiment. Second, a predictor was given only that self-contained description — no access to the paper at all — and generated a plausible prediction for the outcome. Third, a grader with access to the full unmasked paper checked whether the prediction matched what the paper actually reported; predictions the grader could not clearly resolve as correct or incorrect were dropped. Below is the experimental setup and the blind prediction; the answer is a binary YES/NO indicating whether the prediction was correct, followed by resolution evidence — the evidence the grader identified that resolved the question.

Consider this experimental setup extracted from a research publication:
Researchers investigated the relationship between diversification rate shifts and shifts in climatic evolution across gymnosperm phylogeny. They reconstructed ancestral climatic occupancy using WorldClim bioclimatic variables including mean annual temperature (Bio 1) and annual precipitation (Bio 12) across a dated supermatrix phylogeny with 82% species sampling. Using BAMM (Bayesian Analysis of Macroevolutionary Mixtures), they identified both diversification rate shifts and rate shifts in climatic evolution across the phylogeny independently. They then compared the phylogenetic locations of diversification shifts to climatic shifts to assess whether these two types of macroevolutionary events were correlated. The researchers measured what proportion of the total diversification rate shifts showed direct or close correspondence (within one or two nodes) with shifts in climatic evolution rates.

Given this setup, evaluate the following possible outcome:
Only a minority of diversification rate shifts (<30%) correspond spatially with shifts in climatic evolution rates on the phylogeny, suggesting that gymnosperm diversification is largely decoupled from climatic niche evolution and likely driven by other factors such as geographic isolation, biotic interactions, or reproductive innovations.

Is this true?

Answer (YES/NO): NO